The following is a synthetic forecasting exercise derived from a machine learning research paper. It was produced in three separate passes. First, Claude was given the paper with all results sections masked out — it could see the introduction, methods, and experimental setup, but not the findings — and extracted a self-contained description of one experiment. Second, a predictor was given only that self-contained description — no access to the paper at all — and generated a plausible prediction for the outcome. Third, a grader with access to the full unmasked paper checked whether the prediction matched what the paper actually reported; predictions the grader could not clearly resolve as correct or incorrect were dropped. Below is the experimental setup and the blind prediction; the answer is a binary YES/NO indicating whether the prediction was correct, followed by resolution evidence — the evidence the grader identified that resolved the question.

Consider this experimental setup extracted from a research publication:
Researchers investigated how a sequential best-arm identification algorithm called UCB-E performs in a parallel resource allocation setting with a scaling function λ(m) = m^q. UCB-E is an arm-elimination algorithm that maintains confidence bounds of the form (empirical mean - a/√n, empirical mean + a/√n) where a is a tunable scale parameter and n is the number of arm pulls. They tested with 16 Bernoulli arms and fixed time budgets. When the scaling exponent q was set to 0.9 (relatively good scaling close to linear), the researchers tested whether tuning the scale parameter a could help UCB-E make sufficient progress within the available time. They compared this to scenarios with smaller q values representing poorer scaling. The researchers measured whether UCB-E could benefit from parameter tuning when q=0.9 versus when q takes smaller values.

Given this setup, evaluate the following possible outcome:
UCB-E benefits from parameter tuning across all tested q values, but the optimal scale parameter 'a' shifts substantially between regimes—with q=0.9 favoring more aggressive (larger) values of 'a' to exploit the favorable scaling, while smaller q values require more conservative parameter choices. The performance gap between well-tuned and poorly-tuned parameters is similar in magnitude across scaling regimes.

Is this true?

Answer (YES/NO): NO